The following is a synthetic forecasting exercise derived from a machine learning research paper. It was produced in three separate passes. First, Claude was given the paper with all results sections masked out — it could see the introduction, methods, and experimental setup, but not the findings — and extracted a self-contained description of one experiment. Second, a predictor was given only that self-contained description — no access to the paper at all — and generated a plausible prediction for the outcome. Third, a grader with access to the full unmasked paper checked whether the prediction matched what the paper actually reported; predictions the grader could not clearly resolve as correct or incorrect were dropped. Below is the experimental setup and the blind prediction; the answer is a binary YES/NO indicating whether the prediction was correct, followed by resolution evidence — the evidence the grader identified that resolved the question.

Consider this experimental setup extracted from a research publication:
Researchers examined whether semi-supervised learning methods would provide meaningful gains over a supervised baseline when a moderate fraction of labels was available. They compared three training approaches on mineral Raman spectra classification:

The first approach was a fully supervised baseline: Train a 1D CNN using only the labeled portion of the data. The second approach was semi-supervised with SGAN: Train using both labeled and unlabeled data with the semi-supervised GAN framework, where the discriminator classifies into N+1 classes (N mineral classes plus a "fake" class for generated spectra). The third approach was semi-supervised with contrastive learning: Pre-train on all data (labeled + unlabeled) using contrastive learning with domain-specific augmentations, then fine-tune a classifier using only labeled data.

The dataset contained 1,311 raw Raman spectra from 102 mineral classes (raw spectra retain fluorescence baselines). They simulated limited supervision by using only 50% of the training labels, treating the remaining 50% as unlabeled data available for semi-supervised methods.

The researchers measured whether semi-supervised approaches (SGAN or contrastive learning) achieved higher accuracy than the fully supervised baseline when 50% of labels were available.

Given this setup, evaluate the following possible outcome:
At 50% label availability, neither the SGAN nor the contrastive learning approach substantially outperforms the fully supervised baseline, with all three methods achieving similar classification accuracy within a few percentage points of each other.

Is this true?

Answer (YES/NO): YES